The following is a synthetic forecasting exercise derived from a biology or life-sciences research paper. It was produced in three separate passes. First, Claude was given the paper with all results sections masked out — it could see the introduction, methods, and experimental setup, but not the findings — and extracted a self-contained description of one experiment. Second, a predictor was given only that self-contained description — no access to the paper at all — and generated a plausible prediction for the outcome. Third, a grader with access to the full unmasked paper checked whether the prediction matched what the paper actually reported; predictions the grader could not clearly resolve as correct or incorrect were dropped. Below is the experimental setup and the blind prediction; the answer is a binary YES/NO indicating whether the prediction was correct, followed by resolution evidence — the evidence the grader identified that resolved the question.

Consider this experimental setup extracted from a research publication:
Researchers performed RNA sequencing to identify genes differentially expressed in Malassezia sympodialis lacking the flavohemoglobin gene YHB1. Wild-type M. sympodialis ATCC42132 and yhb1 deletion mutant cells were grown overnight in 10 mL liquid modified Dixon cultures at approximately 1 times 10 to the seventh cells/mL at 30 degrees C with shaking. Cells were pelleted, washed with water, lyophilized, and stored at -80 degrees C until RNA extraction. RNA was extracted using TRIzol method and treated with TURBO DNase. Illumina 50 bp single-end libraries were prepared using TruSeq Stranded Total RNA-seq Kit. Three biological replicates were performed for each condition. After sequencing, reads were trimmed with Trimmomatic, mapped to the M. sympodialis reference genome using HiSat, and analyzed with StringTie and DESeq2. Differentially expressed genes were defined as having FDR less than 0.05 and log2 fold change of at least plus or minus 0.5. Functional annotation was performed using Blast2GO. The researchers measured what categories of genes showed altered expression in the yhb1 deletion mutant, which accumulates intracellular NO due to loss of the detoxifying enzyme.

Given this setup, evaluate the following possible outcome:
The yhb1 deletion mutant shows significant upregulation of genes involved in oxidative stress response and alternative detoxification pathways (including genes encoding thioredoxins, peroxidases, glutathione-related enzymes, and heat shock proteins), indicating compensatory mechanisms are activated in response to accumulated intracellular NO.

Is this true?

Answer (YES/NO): NO